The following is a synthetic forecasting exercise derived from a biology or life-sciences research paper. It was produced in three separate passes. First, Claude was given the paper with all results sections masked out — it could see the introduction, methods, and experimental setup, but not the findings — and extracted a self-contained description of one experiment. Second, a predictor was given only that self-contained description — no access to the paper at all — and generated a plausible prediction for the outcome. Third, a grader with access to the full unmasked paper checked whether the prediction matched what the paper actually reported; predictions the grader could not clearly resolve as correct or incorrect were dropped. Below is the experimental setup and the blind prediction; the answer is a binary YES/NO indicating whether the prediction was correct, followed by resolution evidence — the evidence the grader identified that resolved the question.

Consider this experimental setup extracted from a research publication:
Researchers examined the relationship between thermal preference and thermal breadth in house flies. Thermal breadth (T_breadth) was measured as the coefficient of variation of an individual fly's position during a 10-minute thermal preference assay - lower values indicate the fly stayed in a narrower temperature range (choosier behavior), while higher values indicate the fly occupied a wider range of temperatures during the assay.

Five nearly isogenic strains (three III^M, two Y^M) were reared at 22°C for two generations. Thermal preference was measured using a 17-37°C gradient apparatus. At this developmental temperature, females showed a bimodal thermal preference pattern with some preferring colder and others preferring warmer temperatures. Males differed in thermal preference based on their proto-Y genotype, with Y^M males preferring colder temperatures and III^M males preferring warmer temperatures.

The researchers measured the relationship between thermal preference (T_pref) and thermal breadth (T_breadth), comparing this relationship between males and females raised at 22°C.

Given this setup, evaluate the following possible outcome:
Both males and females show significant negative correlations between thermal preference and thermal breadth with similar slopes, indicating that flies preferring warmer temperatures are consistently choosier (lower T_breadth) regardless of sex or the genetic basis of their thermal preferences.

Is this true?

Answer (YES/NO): NO